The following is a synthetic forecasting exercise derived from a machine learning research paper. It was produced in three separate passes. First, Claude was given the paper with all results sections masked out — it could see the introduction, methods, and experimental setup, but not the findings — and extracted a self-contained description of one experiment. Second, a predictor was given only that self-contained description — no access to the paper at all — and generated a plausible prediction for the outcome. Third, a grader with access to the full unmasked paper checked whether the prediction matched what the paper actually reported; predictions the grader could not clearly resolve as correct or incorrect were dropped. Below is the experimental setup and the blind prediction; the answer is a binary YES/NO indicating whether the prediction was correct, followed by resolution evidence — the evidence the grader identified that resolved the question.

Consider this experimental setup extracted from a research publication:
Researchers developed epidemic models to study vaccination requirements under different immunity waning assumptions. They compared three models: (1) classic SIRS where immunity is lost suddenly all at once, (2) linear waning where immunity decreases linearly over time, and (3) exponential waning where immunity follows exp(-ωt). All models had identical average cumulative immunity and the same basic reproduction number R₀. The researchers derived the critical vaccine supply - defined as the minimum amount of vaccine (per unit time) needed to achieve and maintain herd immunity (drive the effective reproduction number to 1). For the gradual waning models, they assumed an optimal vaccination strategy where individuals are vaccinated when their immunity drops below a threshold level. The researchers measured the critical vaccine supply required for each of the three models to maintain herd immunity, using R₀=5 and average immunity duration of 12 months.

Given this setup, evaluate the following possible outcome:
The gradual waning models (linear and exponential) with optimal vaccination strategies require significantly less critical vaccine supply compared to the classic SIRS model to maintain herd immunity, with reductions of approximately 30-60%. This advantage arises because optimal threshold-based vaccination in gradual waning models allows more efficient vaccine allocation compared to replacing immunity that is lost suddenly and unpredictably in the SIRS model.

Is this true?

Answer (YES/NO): NO